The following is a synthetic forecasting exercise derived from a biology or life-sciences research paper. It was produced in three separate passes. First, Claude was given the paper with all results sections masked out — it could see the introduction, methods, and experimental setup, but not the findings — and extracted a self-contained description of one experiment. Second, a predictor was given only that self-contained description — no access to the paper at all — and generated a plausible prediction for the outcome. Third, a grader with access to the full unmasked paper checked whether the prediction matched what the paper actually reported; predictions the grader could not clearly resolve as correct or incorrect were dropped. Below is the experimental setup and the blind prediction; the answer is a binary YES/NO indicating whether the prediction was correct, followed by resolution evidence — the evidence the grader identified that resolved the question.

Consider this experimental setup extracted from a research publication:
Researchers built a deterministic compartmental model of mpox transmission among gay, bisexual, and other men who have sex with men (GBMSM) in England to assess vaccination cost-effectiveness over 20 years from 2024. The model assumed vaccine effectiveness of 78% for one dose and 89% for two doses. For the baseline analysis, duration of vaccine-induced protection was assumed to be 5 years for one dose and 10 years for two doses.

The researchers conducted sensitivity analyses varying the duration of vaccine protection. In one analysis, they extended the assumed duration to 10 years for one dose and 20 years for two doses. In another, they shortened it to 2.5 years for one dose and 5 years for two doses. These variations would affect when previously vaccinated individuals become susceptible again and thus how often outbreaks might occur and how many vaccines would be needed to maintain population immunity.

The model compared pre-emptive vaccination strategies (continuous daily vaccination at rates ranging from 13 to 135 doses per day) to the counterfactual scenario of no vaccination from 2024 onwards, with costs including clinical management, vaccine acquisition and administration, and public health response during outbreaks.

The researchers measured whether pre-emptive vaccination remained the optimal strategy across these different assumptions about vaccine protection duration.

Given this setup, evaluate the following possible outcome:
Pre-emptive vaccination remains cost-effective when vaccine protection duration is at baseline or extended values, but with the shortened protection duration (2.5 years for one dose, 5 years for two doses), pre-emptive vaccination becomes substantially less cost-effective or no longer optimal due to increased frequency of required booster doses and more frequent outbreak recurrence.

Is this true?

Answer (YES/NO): NO